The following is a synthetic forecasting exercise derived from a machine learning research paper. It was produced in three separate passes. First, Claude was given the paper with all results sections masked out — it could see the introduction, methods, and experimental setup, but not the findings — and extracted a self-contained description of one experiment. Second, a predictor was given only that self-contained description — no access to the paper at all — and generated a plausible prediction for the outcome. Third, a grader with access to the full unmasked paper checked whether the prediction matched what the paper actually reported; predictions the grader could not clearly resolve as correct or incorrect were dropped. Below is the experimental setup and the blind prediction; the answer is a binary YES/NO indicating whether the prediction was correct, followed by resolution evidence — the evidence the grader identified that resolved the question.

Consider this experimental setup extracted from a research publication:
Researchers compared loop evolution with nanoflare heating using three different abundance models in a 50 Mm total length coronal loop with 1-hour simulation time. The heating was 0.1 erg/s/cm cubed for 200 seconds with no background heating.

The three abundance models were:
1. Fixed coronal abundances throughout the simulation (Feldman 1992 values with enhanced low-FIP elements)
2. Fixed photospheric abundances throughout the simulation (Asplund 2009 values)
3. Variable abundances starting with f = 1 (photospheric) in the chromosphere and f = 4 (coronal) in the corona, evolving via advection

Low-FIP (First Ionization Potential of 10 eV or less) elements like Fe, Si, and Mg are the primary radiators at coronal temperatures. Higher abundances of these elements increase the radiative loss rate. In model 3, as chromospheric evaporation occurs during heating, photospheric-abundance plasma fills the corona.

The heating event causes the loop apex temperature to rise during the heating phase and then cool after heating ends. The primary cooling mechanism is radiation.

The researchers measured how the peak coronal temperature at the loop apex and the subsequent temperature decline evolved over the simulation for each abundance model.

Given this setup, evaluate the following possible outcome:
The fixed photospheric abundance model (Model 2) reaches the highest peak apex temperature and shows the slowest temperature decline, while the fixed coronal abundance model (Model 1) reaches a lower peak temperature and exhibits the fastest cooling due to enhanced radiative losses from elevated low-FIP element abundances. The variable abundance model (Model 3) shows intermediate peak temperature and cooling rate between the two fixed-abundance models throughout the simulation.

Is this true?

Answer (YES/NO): NO